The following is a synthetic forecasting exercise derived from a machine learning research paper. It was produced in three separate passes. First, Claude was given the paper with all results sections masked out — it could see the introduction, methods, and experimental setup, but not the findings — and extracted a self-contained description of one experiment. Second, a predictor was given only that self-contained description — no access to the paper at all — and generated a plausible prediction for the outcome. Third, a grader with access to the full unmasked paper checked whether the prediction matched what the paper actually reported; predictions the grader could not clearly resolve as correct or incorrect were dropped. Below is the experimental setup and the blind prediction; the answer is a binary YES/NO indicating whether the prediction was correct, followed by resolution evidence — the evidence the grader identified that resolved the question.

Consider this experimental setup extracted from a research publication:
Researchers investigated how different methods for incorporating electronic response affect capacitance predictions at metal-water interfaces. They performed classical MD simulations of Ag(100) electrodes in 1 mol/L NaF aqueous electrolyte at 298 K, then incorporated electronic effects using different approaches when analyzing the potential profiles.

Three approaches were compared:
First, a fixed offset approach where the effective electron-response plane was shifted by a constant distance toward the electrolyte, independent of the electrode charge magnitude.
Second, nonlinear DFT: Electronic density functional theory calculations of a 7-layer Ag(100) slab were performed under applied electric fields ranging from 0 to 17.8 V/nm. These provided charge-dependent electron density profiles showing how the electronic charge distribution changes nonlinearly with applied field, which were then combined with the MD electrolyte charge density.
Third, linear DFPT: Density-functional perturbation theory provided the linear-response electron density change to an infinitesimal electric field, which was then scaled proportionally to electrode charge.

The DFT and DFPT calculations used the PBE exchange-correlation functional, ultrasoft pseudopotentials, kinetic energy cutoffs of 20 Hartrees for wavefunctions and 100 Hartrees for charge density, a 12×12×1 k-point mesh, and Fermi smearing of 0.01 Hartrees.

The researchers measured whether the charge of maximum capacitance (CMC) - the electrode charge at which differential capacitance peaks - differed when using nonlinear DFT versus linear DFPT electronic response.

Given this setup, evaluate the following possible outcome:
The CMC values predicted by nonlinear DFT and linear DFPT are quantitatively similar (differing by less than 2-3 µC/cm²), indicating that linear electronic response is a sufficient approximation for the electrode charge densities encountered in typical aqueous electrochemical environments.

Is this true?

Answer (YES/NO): YES